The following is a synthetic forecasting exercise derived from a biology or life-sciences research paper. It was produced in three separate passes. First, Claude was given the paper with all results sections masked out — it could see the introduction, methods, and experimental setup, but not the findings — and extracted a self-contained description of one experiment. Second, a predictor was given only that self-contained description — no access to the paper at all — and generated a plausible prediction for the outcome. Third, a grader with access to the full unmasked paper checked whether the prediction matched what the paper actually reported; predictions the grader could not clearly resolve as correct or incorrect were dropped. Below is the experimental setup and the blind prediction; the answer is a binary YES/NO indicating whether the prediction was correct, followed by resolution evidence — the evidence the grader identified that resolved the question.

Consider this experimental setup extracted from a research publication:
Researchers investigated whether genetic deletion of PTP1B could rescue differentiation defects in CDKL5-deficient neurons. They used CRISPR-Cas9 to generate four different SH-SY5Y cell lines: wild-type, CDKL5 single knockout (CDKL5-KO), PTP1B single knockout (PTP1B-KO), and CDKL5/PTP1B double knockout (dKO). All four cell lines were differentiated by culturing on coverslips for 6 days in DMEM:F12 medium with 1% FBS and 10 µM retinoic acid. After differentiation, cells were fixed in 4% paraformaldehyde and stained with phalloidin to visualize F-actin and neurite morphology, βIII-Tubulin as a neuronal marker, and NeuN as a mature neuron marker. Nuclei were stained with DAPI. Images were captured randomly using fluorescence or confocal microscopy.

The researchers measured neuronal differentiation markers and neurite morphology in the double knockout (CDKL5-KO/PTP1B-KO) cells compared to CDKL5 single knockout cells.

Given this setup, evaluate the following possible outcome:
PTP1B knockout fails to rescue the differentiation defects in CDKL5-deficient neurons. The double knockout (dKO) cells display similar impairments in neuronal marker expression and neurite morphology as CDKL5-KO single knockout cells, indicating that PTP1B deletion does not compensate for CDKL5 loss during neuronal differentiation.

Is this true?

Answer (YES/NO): NO